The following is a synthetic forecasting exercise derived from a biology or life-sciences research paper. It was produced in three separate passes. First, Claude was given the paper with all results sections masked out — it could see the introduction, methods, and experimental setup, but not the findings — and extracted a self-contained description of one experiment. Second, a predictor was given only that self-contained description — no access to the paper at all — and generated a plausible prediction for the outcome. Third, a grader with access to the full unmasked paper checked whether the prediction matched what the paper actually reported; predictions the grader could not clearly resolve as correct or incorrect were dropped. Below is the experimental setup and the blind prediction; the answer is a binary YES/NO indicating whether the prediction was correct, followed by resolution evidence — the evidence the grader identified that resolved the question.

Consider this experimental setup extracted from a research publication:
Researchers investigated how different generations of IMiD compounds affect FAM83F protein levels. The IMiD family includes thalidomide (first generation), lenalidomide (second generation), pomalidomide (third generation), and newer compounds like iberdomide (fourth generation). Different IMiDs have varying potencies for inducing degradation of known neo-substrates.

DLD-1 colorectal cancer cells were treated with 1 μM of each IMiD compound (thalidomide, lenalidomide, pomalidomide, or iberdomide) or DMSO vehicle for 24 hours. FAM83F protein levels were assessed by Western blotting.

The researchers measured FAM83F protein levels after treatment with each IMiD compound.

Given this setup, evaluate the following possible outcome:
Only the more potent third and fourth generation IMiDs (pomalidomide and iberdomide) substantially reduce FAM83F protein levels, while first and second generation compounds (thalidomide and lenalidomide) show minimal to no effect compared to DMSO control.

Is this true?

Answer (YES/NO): NO